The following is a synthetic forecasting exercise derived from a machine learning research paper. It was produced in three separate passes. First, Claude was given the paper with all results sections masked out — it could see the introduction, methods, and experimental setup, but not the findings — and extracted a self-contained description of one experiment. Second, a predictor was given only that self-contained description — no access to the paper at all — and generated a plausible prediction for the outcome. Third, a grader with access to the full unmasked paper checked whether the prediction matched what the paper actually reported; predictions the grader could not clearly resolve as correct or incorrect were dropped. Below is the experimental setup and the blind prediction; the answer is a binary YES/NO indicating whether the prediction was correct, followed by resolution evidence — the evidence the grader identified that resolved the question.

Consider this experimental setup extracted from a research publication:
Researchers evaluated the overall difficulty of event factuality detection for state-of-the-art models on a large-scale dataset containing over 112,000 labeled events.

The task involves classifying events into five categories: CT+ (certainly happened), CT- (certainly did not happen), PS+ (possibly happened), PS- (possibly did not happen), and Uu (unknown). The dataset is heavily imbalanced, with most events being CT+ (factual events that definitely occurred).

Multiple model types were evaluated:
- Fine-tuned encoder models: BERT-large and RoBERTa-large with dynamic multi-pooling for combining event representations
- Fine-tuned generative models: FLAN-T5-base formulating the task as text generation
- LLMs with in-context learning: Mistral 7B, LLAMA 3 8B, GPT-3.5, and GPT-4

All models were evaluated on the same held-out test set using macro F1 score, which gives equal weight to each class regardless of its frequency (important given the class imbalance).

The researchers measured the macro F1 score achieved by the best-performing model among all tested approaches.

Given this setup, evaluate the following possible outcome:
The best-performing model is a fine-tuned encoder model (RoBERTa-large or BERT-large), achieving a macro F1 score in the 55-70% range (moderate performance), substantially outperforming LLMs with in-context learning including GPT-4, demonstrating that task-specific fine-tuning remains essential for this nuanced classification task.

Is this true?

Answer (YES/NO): NO